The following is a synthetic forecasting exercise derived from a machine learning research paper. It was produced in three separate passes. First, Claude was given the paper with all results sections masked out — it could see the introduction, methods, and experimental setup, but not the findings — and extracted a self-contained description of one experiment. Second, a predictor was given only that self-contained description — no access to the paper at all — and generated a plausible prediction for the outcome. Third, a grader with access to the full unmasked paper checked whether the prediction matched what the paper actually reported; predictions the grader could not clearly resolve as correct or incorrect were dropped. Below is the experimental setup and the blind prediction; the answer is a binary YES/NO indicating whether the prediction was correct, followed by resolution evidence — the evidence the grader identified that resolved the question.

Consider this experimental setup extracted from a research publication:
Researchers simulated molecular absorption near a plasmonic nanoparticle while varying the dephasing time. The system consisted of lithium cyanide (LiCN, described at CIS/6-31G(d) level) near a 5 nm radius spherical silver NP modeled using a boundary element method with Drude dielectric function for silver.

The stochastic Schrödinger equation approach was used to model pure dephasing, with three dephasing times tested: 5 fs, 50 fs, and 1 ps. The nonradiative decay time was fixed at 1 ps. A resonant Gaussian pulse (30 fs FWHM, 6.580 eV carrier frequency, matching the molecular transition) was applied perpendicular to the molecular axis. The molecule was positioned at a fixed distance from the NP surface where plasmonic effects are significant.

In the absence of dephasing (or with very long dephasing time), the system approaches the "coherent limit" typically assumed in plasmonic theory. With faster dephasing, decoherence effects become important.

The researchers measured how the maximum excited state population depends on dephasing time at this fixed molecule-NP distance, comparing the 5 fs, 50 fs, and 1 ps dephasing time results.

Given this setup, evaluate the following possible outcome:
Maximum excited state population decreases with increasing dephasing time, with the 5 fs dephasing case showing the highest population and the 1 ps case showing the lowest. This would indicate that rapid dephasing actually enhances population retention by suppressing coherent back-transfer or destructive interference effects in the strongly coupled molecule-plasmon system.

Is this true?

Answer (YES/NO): NO